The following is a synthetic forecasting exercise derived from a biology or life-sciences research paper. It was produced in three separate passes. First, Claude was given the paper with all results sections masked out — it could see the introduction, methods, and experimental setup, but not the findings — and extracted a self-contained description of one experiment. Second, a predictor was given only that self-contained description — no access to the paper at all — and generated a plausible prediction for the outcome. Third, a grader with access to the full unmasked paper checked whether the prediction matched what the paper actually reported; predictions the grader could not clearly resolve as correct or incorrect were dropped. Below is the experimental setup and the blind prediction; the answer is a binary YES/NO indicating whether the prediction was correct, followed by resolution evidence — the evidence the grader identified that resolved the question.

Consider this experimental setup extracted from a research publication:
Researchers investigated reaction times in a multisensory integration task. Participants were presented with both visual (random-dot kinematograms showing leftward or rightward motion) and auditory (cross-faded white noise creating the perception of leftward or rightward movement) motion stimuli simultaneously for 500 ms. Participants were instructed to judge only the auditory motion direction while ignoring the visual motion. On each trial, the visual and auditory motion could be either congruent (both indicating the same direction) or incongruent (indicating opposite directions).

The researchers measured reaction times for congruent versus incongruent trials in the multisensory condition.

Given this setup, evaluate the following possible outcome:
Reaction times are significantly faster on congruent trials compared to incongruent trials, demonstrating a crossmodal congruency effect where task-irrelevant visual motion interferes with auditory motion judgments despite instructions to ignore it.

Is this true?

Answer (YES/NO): YES